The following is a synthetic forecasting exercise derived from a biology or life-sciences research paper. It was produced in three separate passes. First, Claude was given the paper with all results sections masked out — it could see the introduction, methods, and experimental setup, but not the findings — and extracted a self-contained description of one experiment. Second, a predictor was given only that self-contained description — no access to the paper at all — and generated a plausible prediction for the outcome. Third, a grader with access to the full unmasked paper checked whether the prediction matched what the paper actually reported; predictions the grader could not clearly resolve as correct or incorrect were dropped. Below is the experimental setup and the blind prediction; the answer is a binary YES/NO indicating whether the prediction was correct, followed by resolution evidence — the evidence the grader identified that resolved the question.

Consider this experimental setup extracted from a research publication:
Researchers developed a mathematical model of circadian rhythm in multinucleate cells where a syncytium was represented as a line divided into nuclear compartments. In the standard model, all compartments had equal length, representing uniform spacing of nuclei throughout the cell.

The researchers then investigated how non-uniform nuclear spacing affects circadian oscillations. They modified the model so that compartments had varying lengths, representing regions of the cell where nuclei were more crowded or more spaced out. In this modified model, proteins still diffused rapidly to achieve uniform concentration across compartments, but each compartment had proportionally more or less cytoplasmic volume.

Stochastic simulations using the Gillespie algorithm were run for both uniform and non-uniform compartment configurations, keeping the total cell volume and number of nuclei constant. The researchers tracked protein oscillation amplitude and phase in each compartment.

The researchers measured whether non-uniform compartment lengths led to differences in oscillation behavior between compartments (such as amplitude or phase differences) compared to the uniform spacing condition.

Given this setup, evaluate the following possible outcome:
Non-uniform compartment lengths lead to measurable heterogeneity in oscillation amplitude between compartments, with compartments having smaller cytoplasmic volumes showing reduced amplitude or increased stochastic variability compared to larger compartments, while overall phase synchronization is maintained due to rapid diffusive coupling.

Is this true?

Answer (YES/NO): NO